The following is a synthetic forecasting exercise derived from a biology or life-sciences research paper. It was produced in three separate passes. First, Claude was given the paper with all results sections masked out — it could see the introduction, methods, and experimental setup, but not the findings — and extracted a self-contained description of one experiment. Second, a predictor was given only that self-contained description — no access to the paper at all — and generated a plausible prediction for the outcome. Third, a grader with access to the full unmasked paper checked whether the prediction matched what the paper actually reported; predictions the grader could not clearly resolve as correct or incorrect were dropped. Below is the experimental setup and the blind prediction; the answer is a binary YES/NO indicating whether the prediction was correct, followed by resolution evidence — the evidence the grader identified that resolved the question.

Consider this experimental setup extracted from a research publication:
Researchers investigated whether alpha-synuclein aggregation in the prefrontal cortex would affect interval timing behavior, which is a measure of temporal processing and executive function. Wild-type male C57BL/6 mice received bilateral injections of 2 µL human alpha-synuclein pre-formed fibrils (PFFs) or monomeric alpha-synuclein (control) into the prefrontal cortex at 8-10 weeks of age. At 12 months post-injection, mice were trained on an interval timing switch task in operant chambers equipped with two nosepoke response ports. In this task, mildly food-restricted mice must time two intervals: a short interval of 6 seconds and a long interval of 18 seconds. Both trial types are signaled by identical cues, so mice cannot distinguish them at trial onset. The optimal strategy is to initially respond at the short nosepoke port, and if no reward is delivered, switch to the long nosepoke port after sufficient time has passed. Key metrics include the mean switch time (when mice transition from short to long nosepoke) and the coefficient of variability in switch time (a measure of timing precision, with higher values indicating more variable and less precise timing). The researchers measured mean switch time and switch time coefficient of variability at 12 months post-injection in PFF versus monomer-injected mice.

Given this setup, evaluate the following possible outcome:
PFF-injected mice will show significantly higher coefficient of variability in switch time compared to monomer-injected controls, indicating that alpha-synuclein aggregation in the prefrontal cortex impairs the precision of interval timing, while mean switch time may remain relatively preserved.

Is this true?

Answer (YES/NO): NO